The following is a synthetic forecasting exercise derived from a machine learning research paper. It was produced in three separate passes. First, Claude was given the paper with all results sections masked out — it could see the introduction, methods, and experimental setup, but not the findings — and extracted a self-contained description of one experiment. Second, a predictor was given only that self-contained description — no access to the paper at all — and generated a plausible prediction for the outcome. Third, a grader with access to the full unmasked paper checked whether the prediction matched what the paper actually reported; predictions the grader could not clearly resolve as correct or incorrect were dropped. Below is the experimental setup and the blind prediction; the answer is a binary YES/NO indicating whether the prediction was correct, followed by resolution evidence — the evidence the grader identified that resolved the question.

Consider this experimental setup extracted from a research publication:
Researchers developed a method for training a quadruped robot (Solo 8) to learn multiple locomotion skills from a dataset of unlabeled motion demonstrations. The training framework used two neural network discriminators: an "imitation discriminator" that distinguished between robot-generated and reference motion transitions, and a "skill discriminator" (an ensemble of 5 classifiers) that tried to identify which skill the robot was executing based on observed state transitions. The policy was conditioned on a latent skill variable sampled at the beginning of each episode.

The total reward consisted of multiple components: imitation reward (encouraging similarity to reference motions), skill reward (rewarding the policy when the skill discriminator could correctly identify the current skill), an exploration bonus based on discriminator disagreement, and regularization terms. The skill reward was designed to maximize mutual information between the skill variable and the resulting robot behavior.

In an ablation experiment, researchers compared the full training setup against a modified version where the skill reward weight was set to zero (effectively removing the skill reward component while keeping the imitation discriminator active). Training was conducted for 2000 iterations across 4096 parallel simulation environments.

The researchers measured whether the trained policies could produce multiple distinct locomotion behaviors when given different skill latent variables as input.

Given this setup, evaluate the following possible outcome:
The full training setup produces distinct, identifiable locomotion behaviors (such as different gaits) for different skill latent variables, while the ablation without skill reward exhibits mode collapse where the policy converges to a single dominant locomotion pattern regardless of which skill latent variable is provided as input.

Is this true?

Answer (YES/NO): YES